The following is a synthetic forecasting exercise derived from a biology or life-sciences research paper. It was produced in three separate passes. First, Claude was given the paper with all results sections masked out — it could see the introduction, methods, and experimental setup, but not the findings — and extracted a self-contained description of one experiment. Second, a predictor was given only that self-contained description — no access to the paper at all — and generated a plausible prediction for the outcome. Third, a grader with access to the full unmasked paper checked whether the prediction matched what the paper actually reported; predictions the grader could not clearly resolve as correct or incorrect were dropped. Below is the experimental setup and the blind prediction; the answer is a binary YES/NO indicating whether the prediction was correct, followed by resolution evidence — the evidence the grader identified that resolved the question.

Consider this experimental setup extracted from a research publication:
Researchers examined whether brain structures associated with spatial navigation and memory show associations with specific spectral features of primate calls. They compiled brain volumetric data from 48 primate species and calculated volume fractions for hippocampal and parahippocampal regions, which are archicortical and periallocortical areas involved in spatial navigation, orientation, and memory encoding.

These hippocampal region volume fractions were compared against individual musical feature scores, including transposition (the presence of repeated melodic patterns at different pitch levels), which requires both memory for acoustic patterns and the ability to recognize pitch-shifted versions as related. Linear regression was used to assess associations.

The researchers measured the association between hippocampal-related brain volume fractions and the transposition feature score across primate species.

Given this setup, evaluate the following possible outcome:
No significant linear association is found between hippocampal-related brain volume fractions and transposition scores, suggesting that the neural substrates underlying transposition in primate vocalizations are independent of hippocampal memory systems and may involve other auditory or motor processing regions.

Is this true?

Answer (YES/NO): NO